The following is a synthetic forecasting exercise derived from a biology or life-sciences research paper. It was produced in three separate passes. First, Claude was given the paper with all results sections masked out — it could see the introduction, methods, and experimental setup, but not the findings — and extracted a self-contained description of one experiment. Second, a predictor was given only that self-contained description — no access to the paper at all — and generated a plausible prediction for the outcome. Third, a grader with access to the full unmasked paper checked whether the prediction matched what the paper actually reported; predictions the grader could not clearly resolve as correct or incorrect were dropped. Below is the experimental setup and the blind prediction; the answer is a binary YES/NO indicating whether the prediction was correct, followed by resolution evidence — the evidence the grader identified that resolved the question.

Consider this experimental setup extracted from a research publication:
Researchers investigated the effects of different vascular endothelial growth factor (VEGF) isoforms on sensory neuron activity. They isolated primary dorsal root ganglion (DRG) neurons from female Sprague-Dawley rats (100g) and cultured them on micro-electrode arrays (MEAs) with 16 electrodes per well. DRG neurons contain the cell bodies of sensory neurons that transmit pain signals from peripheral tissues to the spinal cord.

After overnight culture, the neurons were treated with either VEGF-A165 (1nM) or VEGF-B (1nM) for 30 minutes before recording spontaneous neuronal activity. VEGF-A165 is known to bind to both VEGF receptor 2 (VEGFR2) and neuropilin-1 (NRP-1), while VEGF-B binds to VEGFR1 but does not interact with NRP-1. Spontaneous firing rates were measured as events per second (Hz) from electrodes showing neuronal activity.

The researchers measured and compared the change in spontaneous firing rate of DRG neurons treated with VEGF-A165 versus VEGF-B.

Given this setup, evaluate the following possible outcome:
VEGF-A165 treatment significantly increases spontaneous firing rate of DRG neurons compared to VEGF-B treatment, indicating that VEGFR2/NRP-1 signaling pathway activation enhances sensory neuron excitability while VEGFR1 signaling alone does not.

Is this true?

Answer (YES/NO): YES